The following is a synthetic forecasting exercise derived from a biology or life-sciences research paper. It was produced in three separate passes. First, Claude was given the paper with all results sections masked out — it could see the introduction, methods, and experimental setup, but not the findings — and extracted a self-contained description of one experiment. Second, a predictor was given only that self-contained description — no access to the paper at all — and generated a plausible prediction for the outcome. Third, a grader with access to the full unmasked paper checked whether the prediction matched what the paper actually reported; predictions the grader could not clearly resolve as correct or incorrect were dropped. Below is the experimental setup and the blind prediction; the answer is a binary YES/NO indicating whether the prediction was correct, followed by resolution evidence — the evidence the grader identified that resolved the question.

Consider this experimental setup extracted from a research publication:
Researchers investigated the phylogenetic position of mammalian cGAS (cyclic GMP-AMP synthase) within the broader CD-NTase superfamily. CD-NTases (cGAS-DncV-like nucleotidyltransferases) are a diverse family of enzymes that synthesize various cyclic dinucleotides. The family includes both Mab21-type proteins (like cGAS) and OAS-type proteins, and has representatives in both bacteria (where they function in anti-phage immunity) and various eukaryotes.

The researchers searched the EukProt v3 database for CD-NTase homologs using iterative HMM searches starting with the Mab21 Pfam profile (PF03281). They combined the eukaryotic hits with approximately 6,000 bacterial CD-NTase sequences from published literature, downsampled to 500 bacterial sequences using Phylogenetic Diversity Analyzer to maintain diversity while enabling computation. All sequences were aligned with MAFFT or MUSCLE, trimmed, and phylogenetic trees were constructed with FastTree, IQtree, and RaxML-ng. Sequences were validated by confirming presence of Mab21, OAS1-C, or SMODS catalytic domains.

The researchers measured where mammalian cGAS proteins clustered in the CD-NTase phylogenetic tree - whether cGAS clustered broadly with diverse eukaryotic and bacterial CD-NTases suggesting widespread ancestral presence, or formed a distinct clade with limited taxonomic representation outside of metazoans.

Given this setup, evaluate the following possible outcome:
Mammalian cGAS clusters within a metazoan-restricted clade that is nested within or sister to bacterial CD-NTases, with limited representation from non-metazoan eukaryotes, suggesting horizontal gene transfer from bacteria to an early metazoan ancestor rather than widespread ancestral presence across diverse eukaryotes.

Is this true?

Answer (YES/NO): YES